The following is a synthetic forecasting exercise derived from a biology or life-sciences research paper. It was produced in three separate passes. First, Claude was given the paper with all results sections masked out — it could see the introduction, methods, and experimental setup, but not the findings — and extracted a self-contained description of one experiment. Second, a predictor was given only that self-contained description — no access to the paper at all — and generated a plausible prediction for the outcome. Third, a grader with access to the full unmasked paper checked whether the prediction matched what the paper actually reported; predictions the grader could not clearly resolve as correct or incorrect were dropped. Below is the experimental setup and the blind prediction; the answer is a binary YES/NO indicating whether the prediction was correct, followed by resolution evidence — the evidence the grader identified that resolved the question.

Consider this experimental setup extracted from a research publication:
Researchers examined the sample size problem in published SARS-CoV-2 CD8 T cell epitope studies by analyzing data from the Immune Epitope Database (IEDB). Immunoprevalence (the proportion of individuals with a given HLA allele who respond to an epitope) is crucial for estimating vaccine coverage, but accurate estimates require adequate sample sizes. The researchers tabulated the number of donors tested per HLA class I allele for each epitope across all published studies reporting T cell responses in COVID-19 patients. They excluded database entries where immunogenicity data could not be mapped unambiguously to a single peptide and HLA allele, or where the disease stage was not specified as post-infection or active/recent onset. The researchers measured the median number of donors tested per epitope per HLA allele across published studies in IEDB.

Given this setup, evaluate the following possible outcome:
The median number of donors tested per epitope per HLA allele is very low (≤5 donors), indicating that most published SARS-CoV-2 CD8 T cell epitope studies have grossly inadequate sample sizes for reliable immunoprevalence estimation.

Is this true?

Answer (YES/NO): YES